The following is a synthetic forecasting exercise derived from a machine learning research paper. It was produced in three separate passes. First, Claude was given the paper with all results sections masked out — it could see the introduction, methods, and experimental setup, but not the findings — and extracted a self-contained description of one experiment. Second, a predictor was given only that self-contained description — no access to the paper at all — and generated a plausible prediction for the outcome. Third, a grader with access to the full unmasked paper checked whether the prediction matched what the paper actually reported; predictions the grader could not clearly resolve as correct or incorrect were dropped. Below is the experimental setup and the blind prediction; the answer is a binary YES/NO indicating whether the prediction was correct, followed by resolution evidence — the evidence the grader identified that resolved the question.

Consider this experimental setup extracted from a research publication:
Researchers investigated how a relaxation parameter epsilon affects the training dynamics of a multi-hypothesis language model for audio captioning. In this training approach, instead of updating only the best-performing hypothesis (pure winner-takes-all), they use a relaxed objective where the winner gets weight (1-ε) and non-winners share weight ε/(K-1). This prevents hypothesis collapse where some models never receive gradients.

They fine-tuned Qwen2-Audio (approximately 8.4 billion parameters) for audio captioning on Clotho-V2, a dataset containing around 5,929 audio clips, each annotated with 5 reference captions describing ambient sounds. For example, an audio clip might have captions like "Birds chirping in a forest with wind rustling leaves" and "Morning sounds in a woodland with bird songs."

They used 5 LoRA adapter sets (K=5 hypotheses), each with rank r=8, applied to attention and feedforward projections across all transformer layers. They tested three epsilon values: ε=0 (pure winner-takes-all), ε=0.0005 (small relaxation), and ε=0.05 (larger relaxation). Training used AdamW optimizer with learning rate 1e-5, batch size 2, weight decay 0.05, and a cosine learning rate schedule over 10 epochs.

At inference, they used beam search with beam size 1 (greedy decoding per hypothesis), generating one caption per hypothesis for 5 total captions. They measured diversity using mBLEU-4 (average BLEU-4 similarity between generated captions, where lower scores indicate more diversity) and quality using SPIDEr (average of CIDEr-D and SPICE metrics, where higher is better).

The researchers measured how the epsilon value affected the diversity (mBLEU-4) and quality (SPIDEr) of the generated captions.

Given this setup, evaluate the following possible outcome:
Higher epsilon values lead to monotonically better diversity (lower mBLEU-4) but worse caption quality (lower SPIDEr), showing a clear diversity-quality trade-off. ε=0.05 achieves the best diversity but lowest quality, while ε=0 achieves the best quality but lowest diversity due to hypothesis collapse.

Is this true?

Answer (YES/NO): NO